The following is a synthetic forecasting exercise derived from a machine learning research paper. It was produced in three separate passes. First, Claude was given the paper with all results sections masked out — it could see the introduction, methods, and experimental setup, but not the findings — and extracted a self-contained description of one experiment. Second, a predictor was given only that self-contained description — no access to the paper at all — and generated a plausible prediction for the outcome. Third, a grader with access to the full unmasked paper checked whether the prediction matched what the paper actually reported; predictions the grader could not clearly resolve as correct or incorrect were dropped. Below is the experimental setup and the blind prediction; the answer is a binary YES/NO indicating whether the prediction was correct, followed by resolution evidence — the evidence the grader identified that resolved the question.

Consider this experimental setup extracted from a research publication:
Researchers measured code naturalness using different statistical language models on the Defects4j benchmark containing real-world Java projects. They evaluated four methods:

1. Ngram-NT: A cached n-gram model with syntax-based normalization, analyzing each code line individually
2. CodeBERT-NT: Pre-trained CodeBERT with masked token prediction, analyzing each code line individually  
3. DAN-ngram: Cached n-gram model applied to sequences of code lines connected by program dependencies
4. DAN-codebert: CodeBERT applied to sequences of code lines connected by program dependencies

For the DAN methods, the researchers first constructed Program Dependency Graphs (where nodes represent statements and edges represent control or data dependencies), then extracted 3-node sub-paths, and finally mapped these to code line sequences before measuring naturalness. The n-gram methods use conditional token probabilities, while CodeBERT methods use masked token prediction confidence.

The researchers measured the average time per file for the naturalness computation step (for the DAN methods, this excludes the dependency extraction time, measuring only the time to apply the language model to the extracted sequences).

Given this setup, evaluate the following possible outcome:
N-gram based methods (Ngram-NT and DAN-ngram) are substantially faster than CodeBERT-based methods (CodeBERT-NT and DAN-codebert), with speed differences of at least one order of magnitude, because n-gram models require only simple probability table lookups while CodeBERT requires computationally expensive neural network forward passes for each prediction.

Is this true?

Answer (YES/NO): NO